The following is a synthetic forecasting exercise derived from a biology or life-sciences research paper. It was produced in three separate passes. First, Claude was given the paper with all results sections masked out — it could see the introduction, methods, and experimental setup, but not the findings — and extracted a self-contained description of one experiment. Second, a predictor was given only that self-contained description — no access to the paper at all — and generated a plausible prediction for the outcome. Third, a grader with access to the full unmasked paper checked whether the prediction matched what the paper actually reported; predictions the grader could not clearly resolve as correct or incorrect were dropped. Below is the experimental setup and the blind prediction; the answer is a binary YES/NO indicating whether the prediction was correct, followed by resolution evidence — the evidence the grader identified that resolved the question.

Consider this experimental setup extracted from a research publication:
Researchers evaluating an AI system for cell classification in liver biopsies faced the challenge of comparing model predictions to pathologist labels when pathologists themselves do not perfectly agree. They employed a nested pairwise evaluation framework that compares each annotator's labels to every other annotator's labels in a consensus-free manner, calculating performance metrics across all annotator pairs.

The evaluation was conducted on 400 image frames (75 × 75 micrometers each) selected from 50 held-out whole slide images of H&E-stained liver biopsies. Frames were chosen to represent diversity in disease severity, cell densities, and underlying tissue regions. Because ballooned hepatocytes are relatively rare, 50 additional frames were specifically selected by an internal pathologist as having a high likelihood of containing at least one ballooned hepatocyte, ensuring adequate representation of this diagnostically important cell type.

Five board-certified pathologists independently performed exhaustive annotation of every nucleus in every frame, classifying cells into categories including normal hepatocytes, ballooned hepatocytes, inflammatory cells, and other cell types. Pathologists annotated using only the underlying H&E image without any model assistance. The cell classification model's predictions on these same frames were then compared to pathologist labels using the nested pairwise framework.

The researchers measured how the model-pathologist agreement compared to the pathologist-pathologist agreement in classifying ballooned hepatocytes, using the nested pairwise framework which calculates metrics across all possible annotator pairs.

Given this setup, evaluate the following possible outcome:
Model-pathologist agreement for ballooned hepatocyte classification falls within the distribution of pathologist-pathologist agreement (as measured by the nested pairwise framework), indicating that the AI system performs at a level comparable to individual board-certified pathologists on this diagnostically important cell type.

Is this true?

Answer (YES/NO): NO